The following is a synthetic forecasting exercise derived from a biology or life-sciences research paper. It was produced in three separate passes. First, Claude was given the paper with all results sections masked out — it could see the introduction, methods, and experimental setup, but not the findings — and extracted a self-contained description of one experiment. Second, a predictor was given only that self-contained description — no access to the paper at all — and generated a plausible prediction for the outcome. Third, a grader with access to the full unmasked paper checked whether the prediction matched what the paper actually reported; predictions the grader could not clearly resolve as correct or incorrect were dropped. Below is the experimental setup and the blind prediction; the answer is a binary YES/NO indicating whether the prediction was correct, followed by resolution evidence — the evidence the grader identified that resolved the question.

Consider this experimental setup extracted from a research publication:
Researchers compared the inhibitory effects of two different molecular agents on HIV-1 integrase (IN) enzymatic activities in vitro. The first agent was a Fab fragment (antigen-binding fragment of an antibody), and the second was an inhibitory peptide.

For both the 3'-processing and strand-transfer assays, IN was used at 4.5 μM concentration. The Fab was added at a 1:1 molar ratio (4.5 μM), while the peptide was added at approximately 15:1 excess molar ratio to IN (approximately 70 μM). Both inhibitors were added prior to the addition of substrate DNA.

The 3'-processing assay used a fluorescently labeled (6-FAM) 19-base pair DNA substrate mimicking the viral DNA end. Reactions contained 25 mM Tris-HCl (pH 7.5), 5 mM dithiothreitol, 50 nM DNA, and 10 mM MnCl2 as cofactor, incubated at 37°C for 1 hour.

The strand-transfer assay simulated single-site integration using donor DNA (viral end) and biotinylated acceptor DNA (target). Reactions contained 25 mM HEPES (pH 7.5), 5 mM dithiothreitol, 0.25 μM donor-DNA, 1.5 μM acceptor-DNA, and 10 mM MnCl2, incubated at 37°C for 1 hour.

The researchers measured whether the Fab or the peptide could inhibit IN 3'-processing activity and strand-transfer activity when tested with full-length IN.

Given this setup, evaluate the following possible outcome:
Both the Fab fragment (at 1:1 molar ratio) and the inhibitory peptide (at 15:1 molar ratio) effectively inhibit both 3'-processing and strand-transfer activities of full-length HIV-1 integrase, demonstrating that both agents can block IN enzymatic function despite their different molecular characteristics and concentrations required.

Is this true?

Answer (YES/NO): NO